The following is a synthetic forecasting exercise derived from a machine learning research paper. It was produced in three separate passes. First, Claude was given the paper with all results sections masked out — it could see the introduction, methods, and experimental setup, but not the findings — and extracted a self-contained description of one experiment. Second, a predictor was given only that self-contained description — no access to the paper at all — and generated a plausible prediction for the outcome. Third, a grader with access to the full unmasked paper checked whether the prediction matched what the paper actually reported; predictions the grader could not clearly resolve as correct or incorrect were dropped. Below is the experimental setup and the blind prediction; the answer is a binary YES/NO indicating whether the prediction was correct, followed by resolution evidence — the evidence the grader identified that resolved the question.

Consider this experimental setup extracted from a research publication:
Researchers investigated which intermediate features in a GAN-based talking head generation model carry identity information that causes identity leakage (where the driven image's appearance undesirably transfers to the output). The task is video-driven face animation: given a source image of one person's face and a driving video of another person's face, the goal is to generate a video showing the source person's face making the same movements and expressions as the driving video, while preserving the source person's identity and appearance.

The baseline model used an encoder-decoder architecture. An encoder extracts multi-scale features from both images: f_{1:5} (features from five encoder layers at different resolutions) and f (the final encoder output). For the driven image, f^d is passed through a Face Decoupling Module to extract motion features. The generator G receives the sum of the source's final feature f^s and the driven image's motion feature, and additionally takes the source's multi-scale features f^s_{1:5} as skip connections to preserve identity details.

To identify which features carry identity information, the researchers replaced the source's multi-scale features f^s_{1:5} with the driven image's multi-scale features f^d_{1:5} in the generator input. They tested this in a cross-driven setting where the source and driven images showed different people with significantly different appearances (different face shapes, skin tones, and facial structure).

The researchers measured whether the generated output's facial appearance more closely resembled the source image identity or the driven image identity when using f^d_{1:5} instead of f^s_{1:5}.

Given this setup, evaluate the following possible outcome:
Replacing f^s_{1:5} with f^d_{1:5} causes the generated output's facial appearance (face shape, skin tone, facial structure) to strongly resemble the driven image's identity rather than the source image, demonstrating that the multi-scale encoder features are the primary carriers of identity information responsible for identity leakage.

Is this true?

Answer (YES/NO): YES